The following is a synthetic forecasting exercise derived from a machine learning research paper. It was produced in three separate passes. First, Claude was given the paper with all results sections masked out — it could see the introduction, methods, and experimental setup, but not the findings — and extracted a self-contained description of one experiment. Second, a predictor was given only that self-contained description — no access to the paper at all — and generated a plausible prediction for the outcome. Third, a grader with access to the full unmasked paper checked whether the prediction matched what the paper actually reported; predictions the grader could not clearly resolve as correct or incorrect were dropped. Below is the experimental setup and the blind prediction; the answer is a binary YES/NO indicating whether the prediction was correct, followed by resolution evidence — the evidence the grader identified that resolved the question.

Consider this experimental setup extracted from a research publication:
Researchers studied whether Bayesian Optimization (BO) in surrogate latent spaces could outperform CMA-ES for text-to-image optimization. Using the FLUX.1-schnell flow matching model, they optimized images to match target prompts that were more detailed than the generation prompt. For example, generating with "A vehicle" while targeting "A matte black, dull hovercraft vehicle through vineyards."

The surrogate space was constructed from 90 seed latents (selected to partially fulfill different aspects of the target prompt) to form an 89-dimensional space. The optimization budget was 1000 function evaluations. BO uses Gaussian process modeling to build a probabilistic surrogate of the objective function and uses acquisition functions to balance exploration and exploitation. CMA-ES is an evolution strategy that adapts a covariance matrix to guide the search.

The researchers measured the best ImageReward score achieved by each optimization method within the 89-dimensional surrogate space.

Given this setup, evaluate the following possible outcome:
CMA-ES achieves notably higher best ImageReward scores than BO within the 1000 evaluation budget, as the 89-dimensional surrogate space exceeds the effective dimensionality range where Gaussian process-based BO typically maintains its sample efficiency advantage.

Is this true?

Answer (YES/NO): NO